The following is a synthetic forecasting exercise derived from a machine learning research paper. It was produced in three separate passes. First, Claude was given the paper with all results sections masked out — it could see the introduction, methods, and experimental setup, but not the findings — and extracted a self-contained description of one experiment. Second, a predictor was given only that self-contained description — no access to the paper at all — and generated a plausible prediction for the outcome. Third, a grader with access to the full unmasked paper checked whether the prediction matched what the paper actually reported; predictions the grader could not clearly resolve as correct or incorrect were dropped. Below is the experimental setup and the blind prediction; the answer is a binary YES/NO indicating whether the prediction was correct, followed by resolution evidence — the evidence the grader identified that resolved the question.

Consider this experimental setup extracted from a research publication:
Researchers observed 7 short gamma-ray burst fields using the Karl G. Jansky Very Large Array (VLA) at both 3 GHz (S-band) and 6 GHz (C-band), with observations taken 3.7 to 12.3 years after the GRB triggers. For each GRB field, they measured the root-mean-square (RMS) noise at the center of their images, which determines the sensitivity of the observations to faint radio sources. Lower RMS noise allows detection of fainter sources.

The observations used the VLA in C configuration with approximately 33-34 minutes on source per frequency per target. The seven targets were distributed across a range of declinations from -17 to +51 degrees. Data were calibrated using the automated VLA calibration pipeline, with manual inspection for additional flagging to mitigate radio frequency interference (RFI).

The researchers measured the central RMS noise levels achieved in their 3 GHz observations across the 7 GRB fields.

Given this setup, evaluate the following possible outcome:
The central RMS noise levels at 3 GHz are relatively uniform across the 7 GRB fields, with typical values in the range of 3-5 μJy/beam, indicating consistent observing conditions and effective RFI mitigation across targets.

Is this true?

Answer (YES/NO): NO